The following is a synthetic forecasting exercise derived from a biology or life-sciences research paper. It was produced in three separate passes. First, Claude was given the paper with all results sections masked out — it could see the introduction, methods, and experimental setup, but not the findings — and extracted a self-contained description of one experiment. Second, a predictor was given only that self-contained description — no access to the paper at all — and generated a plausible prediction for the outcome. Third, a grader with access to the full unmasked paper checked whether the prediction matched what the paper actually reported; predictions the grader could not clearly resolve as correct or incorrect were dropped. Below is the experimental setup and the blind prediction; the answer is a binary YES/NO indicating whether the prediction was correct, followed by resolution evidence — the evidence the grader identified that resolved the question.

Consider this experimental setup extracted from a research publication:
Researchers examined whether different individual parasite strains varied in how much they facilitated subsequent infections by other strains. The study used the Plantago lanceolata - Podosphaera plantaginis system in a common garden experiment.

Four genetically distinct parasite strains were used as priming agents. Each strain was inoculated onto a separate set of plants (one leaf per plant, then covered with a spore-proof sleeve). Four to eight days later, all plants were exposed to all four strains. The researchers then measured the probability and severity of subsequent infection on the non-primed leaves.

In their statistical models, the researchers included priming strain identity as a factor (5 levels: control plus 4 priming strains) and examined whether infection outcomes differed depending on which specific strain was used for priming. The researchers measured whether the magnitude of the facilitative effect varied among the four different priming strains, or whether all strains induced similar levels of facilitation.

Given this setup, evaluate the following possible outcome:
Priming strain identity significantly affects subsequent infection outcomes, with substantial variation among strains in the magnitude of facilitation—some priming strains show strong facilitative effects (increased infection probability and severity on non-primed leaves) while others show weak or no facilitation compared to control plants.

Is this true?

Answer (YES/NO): YES